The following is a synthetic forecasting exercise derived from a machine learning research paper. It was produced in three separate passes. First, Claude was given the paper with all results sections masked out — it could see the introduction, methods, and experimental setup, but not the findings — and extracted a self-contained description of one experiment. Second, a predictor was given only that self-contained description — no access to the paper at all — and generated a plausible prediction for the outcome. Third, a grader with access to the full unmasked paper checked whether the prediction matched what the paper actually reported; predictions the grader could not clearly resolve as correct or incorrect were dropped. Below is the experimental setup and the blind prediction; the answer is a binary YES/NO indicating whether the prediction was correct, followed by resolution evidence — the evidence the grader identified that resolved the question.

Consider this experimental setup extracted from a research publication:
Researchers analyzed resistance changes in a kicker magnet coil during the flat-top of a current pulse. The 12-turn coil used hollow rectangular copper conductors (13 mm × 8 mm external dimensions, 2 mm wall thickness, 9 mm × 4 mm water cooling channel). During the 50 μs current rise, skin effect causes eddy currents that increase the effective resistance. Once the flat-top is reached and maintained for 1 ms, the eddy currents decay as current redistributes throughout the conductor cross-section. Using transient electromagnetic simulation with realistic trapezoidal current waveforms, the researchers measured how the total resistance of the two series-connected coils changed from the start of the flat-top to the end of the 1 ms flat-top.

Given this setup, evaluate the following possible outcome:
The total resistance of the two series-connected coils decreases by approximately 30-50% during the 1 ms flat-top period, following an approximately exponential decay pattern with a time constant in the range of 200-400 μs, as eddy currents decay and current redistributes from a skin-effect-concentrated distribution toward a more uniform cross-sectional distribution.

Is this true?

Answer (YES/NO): NO